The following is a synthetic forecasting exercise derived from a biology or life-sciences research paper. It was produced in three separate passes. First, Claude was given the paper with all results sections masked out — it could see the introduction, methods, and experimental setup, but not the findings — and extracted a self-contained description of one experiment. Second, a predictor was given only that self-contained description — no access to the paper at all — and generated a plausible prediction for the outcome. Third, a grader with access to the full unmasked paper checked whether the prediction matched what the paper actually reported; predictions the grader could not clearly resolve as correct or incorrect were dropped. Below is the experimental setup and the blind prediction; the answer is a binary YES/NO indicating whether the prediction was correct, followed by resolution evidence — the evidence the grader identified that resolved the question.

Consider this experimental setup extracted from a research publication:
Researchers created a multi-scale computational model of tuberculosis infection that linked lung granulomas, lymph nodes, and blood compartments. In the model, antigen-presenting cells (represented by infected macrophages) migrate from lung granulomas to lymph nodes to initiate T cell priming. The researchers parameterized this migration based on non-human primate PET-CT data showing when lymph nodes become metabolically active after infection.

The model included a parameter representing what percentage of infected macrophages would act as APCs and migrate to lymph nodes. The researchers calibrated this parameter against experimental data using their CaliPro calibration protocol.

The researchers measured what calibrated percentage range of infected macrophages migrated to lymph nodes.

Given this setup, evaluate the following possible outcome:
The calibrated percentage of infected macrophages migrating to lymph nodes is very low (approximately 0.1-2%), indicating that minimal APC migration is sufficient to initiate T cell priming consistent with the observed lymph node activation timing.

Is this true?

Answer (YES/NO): NO